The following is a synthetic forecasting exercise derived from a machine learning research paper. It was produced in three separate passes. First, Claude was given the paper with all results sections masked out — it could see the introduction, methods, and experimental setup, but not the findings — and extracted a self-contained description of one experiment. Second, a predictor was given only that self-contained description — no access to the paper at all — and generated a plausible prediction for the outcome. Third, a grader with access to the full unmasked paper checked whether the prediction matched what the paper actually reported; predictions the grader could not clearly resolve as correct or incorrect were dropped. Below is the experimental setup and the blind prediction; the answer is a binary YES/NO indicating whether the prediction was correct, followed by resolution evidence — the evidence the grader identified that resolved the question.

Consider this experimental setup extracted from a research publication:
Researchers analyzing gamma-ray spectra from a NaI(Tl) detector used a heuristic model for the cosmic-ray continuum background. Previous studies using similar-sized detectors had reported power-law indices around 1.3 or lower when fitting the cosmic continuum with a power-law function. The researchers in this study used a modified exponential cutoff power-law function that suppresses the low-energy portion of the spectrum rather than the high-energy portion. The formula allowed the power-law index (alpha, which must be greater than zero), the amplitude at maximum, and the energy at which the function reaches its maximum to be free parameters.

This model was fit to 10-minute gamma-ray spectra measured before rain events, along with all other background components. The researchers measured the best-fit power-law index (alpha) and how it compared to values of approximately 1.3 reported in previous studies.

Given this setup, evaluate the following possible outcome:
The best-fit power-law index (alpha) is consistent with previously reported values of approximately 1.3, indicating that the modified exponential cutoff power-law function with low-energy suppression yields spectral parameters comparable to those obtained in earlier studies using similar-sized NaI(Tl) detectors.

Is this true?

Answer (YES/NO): NO